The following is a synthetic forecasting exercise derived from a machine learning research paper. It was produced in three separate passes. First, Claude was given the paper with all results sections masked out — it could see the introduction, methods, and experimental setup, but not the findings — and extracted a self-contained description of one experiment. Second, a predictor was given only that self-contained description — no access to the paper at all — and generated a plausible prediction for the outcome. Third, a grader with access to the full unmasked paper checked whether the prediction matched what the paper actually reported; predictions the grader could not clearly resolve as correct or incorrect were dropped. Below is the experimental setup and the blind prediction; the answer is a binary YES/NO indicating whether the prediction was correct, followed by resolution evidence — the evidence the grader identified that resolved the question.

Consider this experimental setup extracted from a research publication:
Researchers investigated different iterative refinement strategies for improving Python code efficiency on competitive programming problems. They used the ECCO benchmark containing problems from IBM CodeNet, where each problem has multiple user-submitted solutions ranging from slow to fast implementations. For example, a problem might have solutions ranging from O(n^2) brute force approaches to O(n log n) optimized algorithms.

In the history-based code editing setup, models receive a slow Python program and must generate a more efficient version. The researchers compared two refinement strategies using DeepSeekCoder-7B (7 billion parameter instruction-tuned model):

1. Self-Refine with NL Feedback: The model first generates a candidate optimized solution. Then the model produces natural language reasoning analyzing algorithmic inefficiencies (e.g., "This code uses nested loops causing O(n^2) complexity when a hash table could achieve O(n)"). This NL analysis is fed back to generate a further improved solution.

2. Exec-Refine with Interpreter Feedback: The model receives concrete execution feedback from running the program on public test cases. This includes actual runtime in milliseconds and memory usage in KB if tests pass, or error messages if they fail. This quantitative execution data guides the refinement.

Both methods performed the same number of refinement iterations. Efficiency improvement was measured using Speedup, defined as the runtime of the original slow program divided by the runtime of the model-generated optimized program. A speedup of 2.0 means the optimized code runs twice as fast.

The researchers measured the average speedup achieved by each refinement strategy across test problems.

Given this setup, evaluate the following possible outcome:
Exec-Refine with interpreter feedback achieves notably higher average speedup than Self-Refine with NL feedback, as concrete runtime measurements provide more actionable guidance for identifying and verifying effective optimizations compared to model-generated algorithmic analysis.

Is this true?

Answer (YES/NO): NO